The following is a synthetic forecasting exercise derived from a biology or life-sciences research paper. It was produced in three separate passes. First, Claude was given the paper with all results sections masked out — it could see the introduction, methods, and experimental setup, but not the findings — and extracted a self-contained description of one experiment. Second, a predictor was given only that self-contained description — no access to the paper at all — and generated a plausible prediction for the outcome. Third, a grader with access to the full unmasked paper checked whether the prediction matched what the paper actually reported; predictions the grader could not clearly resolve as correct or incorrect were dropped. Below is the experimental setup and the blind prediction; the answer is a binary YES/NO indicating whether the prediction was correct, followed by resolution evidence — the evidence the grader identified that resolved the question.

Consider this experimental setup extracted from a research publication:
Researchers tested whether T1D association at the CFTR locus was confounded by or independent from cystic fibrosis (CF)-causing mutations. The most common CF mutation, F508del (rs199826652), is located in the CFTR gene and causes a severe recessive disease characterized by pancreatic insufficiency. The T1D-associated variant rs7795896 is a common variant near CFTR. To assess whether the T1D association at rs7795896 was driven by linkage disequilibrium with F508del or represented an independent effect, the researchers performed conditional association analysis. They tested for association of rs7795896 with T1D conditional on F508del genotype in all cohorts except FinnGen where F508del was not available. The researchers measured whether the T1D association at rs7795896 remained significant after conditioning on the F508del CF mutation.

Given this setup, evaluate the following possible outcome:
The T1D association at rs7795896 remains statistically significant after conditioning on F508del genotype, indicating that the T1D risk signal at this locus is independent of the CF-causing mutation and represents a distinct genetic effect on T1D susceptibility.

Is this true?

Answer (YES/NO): YES